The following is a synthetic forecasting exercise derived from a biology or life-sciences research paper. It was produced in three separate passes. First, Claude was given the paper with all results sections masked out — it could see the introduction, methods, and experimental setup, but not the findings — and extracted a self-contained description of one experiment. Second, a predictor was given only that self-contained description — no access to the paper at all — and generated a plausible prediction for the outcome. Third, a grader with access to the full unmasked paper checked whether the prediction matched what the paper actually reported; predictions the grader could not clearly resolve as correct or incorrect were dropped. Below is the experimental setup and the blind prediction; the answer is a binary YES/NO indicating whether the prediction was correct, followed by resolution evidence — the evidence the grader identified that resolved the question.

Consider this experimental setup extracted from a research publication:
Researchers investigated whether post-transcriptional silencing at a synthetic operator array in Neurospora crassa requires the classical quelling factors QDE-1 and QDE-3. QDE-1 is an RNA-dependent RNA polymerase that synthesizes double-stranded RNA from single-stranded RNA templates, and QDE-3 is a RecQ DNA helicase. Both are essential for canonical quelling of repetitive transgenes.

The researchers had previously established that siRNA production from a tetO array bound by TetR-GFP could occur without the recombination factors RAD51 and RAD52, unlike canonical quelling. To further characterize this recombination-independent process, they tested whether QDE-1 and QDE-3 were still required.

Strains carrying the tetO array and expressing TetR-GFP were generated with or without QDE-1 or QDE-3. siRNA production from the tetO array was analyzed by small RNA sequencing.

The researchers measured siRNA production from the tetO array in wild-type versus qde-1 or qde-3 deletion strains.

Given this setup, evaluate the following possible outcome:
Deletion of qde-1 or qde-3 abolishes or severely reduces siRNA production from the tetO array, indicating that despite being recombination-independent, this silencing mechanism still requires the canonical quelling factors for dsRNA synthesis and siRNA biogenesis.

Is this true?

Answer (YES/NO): YES